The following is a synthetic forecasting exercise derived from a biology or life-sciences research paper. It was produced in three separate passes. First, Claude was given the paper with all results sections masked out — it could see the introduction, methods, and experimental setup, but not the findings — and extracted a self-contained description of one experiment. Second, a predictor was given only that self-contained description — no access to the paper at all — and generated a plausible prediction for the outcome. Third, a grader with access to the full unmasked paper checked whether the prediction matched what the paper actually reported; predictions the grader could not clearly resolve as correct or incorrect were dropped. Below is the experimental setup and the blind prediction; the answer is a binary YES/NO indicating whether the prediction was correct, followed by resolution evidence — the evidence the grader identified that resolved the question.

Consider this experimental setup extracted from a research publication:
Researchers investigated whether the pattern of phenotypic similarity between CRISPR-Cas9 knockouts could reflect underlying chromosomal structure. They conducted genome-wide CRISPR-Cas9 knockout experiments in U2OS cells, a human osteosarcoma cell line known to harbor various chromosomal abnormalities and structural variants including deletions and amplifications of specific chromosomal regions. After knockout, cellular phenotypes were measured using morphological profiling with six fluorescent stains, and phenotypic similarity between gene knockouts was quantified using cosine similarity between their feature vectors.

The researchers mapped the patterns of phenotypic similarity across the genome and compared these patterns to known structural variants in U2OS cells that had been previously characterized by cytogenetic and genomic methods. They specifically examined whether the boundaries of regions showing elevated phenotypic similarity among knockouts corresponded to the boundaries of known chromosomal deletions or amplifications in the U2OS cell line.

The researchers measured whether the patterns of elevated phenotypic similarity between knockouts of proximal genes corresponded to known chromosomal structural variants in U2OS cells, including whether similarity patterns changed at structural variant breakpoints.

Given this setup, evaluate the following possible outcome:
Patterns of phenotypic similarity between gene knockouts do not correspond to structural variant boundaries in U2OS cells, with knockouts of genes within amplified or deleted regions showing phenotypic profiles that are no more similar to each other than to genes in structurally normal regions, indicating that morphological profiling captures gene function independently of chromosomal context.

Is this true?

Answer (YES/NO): NO